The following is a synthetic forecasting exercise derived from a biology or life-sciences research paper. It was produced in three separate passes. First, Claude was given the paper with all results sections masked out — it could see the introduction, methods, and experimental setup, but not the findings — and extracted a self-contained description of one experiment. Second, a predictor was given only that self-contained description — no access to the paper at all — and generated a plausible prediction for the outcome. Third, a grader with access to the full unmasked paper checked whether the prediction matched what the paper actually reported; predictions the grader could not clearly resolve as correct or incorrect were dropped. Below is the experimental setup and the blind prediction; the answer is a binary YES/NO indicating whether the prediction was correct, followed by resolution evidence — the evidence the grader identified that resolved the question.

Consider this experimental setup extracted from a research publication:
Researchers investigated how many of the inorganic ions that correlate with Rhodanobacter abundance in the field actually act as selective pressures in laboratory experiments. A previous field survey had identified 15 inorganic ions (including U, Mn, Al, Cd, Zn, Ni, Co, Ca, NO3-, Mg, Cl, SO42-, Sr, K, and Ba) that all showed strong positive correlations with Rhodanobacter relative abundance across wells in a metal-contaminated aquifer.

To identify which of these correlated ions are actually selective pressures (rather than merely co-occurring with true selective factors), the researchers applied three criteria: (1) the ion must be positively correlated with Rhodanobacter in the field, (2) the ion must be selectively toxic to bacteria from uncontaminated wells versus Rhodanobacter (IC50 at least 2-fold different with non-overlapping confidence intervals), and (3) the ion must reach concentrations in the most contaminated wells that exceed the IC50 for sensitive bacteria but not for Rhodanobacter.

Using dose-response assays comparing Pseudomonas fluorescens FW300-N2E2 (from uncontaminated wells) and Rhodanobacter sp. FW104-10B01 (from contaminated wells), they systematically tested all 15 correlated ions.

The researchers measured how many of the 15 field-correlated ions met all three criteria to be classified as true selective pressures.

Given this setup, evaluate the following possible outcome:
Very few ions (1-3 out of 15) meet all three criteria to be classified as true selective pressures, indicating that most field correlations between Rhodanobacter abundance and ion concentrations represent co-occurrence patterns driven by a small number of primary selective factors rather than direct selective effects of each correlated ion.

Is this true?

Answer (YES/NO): NO